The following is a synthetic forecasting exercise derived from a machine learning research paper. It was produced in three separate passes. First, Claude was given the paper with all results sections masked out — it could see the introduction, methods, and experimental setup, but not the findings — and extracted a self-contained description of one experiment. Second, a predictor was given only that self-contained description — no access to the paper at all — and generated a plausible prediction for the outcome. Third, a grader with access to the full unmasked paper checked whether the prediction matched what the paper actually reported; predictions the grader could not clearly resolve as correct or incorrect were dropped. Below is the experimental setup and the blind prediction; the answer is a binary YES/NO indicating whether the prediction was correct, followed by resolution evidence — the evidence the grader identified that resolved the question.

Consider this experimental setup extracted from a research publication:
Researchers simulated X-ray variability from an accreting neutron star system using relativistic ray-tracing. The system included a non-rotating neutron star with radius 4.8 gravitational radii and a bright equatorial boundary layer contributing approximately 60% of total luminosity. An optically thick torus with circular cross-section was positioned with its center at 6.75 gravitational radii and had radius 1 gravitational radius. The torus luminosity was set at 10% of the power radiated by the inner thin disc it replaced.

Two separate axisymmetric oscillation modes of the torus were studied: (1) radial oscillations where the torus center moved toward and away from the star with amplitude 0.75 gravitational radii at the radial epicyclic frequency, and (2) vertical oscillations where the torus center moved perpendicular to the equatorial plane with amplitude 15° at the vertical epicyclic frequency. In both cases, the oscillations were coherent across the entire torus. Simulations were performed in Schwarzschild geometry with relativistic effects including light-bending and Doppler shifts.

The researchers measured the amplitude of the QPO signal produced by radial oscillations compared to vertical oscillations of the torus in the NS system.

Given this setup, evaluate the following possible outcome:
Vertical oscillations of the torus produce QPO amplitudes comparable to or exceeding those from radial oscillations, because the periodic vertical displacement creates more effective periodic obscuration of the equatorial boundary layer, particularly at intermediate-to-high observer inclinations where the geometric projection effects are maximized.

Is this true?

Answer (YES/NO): YES